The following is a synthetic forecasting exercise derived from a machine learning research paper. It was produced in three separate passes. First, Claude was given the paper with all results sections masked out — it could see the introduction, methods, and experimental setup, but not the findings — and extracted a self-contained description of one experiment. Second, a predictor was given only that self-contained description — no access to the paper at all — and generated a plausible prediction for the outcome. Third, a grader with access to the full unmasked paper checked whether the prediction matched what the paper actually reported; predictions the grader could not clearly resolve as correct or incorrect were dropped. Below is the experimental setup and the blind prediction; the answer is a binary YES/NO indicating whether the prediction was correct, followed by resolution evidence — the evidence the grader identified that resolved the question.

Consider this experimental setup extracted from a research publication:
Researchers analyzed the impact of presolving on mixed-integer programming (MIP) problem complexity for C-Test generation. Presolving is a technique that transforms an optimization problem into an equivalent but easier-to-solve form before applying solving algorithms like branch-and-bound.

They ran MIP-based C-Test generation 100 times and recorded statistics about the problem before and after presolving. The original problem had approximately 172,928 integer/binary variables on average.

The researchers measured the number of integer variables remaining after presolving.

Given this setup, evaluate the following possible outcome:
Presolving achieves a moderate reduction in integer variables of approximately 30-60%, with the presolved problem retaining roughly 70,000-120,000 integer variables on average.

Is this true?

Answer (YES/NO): NO